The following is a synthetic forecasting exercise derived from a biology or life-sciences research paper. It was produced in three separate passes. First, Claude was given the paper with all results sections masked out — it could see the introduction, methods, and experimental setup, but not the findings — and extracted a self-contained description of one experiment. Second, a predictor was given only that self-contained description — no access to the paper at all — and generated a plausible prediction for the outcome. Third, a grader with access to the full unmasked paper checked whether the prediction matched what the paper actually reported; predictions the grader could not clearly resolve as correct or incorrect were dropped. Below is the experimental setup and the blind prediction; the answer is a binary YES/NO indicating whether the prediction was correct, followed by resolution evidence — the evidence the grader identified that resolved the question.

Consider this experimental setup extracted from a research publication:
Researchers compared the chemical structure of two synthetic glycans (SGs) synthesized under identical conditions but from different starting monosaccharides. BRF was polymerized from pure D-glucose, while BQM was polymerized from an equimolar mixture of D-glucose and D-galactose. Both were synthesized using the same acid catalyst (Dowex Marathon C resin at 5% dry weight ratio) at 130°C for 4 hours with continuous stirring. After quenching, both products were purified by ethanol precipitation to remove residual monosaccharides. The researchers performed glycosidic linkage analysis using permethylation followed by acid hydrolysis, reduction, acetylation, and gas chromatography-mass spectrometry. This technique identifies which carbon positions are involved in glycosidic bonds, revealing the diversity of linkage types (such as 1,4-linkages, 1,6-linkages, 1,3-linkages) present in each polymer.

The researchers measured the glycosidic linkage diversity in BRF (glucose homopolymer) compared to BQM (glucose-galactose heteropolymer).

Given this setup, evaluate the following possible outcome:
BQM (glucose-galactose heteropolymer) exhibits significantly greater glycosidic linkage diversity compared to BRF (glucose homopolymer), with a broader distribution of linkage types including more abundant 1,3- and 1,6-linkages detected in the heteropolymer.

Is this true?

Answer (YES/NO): NO